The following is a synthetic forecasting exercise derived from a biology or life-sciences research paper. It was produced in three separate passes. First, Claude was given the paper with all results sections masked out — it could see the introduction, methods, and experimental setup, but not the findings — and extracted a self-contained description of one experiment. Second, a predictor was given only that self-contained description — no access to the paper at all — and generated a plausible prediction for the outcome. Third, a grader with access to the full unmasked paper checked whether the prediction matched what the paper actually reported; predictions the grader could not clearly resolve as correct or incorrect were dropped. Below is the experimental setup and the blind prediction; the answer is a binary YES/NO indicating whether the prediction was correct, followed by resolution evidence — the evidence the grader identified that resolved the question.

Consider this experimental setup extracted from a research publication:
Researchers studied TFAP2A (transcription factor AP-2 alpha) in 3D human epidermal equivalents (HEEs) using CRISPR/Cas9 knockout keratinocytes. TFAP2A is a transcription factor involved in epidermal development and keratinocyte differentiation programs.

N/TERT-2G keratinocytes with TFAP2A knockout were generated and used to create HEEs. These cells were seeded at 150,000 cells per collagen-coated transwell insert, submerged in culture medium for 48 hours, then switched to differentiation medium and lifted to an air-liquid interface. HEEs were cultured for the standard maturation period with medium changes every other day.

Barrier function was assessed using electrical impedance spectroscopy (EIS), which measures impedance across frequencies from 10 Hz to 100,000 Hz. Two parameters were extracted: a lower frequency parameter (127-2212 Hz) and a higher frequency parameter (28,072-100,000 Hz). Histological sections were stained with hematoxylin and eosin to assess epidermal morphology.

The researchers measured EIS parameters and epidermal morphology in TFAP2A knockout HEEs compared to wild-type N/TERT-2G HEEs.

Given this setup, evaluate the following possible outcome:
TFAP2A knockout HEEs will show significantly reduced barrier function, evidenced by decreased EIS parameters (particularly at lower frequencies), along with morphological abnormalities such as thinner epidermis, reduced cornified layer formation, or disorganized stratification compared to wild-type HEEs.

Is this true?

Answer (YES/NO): YES